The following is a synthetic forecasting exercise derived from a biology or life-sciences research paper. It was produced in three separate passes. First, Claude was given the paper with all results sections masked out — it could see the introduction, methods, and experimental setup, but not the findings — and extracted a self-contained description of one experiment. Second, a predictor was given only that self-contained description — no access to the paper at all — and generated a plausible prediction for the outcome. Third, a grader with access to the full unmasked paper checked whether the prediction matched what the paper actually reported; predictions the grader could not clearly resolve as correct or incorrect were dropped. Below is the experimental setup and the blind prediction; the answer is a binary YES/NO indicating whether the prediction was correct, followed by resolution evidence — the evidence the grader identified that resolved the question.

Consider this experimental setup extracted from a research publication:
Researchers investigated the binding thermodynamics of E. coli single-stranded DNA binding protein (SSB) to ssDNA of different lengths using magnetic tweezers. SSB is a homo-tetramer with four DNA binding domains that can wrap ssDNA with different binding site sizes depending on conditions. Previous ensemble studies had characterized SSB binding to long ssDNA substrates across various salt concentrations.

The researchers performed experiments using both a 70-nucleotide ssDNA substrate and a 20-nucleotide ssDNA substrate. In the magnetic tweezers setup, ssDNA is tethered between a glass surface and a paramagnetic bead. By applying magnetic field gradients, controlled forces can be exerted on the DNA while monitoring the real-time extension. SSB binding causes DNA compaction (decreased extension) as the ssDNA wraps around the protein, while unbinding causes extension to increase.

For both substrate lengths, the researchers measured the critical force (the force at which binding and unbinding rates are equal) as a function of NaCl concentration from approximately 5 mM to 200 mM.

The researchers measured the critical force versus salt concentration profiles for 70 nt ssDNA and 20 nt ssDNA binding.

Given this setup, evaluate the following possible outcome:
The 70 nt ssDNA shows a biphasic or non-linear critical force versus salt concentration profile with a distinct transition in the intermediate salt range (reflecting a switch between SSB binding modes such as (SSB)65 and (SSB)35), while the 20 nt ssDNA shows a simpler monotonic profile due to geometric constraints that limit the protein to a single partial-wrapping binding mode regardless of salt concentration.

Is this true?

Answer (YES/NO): NO